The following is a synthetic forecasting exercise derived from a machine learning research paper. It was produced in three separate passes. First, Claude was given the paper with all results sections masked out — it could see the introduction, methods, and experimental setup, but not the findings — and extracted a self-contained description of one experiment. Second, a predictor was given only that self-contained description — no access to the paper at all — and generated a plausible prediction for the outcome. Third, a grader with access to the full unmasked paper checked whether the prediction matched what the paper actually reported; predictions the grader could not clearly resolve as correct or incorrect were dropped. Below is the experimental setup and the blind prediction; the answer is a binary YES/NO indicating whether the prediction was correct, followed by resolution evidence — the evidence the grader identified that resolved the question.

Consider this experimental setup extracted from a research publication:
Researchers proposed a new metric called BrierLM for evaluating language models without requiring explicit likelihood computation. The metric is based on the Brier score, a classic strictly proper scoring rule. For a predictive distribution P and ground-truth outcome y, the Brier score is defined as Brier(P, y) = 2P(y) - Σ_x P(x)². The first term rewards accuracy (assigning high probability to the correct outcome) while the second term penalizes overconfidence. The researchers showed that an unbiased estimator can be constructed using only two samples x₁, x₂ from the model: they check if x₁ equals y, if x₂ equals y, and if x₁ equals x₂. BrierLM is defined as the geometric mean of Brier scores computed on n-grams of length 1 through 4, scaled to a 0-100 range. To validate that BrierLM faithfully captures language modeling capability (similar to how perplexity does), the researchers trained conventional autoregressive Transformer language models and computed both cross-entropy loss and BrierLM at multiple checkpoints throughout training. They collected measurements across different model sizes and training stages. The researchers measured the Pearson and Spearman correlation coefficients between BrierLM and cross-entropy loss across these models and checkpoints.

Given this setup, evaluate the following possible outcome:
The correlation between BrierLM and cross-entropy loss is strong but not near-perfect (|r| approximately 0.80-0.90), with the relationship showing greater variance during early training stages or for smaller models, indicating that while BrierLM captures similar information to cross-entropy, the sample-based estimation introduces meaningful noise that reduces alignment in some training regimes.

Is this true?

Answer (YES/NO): NO